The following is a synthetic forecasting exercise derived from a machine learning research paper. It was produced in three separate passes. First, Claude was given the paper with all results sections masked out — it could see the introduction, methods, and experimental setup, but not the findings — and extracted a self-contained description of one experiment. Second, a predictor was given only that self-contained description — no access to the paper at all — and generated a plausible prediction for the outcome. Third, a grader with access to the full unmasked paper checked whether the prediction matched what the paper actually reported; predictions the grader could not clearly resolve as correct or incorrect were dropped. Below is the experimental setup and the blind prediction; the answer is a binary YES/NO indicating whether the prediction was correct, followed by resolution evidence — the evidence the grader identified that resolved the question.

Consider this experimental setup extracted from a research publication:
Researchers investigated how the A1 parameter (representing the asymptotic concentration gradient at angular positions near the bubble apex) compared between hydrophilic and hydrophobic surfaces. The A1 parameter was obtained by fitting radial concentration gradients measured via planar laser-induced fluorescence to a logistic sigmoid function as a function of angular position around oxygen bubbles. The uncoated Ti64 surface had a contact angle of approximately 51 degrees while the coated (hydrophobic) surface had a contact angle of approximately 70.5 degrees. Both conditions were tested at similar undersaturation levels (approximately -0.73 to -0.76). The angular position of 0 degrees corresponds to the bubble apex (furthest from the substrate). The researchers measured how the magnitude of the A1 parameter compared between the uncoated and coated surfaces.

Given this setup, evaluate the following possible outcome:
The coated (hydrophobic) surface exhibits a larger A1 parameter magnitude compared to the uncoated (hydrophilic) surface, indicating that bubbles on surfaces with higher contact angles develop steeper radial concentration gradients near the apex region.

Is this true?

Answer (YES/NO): NO